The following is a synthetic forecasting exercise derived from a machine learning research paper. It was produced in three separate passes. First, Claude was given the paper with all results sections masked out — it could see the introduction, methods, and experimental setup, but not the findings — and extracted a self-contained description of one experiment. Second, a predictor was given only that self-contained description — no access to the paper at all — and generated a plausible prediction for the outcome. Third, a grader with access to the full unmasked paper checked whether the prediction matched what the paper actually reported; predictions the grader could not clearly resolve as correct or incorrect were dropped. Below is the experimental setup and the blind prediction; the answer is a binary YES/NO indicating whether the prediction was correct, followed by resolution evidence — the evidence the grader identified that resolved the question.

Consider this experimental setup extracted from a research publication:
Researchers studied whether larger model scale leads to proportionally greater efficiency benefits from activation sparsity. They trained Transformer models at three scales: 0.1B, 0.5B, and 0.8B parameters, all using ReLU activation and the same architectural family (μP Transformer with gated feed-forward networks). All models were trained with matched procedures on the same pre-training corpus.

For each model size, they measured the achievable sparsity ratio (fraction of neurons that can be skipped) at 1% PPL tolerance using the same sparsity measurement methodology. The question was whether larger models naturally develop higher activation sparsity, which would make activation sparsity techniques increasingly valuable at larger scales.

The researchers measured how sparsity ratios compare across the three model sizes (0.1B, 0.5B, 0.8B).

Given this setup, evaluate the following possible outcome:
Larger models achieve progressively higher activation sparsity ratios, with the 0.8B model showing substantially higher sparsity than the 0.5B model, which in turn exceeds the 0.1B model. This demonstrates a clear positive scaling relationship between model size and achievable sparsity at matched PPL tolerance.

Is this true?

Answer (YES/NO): NO